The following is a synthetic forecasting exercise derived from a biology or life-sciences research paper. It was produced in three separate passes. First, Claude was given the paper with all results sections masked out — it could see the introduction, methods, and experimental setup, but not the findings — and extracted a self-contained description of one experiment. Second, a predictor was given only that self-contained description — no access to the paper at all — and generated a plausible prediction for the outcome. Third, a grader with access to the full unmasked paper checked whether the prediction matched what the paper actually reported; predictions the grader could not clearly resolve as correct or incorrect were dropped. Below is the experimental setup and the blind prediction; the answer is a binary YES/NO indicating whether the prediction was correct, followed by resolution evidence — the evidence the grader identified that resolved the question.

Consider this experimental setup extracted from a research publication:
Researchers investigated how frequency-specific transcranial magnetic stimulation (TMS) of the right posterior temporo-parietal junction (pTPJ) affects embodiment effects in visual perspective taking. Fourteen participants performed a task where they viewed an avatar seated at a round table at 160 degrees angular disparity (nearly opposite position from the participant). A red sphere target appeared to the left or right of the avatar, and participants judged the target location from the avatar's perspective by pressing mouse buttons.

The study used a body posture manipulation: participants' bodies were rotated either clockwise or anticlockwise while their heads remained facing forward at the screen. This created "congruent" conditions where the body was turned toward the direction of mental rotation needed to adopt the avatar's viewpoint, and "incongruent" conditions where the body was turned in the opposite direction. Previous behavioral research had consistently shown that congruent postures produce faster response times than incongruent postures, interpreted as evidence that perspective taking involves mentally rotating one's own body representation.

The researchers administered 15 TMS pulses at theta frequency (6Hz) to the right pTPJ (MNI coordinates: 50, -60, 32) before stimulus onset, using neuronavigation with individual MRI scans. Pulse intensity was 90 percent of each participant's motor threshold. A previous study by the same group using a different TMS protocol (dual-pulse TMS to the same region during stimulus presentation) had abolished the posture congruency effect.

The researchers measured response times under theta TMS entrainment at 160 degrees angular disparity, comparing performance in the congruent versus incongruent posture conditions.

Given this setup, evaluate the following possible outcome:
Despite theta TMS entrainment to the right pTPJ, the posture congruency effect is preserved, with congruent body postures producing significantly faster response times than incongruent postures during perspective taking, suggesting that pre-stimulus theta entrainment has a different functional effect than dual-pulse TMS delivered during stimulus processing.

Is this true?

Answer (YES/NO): YES